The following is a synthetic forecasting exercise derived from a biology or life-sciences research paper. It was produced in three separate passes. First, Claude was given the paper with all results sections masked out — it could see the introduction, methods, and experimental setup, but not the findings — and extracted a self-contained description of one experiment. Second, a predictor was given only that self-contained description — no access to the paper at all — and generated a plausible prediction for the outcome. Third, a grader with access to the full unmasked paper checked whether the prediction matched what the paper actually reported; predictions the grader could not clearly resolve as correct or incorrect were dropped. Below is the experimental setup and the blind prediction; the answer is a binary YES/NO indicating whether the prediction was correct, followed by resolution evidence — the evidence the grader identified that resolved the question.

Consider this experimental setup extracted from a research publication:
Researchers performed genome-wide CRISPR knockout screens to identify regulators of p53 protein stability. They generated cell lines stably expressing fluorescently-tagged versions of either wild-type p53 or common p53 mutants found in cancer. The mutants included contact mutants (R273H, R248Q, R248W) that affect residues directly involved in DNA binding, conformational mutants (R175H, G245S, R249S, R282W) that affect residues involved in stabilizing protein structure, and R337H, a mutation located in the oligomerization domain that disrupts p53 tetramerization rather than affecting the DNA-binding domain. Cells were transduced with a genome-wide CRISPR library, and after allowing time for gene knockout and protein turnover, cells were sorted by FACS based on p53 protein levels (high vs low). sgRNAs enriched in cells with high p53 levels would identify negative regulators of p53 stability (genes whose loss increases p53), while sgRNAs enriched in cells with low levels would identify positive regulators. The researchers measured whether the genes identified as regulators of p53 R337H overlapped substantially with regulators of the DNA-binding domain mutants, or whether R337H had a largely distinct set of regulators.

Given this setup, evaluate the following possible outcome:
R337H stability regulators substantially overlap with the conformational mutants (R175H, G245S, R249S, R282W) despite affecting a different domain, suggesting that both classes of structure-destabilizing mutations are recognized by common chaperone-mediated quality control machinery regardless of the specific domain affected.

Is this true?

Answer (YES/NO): NO